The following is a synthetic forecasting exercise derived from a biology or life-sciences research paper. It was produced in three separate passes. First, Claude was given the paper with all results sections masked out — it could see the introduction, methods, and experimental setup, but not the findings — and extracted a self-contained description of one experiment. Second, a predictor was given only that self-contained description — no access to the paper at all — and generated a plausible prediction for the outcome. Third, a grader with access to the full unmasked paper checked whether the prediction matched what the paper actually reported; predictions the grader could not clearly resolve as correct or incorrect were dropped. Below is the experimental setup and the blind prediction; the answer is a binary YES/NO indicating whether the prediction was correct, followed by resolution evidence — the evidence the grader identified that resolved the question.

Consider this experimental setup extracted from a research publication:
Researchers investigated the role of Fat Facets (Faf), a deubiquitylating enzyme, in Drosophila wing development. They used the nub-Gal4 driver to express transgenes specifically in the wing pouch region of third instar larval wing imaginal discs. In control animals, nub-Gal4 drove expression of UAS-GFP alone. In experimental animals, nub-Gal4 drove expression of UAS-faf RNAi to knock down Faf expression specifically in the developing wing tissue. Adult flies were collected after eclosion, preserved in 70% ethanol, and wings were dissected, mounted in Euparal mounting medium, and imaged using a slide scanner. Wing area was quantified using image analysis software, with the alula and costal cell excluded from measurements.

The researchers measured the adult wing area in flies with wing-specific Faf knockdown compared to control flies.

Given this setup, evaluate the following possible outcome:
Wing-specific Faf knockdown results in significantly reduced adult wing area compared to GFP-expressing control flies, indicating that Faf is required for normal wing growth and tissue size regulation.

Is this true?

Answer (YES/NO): NO